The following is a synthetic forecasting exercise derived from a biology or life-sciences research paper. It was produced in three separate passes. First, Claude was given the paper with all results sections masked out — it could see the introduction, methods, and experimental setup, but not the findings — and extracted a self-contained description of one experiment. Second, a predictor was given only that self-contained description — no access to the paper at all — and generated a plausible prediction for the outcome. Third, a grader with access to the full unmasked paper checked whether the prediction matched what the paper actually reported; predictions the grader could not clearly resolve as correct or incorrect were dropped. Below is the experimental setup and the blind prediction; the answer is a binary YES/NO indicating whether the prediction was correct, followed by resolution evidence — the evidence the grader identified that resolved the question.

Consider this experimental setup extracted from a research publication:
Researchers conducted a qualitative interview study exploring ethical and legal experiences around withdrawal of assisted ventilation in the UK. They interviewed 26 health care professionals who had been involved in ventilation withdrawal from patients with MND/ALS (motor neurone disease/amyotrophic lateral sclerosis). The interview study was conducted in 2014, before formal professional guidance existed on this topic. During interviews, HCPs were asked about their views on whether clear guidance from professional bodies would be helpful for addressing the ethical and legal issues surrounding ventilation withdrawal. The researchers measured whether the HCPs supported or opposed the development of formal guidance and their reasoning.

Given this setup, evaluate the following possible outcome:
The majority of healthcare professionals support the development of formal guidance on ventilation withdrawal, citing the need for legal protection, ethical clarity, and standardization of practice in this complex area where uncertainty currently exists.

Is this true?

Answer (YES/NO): YES